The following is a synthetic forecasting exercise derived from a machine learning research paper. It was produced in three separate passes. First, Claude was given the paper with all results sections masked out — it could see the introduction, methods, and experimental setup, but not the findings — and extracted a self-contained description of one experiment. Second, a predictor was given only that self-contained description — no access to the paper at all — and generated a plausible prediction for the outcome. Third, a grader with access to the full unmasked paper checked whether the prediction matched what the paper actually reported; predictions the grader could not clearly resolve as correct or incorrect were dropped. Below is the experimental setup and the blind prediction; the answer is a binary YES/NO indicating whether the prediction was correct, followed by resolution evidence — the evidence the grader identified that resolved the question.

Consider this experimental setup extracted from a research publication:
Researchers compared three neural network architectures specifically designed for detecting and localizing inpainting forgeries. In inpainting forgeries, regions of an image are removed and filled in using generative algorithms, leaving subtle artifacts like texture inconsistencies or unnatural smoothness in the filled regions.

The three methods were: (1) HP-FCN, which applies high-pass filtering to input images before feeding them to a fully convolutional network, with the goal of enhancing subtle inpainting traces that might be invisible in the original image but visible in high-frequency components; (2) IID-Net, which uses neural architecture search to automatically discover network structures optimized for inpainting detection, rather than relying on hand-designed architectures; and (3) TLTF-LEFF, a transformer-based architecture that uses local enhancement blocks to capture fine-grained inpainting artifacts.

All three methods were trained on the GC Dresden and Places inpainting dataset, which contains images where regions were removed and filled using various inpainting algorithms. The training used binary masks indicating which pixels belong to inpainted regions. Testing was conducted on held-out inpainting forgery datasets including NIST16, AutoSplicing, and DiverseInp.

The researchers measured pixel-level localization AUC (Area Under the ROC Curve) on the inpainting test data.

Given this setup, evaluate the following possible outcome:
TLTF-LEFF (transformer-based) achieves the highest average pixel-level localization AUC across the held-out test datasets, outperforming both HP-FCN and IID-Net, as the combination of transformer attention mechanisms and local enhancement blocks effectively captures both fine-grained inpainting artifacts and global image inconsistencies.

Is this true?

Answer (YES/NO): NO